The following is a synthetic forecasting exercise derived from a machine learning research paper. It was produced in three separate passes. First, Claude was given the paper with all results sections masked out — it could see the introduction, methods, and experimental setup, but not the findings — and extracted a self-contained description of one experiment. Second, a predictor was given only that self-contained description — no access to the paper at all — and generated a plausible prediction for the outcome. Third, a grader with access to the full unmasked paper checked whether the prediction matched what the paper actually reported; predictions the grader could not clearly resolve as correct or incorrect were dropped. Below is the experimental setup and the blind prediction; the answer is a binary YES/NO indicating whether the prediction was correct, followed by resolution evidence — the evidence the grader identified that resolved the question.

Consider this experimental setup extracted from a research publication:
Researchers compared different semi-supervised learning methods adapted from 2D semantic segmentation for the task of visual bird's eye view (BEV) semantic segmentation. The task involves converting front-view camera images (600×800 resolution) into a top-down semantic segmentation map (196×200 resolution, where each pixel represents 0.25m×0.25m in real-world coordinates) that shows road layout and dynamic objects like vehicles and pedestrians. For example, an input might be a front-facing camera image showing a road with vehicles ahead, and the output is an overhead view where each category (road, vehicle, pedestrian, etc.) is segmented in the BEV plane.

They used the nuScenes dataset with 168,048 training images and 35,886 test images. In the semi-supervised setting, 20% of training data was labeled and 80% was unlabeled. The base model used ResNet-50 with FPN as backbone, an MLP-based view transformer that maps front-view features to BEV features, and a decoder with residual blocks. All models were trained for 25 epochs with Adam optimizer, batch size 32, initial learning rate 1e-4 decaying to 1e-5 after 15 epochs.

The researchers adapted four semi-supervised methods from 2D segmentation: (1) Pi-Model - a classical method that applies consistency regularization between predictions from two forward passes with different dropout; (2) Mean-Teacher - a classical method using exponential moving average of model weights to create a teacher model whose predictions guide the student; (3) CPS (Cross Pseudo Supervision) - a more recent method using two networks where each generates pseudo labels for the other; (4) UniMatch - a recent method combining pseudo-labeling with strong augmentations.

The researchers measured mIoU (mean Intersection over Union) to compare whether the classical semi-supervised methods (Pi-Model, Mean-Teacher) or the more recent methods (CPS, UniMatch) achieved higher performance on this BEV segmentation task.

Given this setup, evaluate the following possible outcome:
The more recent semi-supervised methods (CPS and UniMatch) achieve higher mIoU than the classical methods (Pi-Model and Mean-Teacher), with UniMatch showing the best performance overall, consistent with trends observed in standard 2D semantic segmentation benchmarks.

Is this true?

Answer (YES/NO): NO